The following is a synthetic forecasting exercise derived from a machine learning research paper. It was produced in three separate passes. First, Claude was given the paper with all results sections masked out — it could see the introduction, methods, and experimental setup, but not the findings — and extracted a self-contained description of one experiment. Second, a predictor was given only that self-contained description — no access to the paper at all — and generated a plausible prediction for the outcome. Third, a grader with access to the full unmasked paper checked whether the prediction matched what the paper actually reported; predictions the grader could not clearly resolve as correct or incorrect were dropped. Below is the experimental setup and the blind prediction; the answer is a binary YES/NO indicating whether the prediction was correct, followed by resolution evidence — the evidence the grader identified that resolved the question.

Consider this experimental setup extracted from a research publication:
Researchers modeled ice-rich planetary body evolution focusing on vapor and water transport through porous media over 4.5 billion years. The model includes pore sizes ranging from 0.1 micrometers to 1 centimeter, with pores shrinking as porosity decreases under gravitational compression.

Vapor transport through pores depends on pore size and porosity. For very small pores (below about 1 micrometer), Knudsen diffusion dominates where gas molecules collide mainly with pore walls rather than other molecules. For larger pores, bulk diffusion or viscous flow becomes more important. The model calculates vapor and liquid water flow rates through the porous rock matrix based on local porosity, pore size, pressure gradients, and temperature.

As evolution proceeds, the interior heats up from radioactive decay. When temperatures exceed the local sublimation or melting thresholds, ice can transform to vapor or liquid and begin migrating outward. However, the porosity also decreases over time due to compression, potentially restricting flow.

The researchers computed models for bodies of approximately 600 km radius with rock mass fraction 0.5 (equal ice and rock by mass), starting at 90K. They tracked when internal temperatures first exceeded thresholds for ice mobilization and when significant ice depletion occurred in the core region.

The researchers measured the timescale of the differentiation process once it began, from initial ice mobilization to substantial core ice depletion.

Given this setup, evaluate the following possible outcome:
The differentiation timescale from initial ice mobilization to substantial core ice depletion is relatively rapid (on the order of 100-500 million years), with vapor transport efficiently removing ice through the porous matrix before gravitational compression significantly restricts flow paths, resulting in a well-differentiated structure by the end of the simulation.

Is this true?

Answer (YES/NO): NO